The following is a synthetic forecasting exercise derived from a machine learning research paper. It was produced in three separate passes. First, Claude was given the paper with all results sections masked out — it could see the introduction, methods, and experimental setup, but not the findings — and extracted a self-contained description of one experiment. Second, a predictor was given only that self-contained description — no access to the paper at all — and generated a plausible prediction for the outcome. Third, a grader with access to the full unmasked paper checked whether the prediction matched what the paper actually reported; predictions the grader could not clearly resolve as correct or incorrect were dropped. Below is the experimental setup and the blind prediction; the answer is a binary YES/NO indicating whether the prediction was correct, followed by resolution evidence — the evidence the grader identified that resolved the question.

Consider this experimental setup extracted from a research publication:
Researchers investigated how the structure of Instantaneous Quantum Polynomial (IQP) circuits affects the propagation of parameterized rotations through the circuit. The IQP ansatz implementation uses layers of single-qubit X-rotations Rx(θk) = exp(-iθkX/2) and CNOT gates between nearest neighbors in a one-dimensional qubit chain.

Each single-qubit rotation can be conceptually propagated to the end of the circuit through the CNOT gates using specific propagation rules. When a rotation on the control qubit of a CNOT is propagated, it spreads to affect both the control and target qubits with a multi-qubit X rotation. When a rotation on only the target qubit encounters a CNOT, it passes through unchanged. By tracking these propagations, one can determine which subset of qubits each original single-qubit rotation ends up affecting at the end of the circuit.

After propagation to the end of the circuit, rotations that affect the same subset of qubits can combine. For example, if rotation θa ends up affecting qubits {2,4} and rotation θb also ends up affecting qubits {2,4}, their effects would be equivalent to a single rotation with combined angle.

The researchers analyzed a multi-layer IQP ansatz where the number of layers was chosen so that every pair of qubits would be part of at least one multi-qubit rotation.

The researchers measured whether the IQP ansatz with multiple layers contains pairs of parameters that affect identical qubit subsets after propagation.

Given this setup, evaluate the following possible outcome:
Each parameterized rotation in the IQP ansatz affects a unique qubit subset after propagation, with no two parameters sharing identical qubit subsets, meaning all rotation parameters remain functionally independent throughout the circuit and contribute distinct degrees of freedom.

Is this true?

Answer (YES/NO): NO